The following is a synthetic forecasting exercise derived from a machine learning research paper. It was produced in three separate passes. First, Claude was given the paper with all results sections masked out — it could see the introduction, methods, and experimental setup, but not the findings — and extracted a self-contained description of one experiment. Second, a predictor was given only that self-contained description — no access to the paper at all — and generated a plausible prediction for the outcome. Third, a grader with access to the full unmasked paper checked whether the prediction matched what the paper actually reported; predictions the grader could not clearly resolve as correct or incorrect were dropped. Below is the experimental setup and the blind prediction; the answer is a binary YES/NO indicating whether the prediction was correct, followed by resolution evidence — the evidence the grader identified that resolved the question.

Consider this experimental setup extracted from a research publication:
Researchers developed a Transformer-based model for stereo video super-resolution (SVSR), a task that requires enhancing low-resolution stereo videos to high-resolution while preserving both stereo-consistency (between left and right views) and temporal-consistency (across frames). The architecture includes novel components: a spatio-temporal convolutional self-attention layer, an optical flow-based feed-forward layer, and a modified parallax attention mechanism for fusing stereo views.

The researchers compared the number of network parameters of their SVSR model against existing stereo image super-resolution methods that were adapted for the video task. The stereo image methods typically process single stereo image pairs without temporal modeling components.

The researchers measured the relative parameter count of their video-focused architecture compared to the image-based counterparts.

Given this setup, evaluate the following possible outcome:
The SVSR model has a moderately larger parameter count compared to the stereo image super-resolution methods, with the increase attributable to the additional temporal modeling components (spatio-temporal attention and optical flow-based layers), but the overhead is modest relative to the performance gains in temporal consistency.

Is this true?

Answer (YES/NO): NO